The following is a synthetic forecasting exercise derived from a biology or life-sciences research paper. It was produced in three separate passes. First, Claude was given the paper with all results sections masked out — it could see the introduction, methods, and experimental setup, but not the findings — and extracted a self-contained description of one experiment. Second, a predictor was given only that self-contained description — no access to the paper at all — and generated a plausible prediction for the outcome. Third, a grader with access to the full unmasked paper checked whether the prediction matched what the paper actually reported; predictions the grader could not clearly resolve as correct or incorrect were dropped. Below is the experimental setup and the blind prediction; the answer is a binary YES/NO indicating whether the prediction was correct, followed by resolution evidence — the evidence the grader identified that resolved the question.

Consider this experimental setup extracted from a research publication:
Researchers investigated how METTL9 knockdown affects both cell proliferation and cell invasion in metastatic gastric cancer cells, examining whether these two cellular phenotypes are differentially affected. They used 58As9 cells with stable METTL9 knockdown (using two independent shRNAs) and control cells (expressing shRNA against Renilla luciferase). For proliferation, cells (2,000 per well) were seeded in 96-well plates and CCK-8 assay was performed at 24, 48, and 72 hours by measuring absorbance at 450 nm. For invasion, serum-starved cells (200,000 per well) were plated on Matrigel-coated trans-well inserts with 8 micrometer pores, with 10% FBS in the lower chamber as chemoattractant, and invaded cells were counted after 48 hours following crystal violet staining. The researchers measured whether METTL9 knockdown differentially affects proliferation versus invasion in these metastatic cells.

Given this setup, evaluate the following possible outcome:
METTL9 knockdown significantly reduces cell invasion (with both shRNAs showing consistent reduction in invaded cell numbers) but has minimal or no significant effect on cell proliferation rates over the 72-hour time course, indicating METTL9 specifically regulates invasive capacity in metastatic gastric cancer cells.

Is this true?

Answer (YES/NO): NO